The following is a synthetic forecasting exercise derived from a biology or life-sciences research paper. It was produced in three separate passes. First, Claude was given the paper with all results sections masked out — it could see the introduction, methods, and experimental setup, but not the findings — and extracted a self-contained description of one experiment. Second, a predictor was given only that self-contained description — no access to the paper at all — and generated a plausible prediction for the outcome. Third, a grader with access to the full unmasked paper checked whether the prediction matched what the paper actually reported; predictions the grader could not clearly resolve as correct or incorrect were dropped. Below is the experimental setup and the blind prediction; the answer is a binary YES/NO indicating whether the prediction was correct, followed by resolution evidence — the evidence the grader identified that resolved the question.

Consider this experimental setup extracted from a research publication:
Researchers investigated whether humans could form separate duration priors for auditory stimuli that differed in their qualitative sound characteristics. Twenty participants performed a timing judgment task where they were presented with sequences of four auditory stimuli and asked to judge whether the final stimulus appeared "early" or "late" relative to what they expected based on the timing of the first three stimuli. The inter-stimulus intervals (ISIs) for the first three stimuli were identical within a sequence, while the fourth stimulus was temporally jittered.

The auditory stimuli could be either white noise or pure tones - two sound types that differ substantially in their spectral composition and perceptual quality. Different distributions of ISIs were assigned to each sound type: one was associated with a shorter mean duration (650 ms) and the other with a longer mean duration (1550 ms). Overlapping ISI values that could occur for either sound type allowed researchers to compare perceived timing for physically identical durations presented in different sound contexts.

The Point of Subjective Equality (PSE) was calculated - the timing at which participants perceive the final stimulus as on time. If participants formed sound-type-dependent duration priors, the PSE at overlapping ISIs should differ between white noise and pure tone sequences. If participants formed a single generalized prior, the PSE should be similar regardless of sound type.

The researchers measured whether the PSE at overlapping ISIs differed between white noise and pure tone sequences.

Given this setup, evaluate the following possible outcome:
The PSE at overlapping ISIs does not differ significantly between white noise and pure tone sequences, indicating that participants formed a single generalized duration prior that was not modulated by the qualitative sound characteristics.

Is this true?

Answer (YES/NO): NO